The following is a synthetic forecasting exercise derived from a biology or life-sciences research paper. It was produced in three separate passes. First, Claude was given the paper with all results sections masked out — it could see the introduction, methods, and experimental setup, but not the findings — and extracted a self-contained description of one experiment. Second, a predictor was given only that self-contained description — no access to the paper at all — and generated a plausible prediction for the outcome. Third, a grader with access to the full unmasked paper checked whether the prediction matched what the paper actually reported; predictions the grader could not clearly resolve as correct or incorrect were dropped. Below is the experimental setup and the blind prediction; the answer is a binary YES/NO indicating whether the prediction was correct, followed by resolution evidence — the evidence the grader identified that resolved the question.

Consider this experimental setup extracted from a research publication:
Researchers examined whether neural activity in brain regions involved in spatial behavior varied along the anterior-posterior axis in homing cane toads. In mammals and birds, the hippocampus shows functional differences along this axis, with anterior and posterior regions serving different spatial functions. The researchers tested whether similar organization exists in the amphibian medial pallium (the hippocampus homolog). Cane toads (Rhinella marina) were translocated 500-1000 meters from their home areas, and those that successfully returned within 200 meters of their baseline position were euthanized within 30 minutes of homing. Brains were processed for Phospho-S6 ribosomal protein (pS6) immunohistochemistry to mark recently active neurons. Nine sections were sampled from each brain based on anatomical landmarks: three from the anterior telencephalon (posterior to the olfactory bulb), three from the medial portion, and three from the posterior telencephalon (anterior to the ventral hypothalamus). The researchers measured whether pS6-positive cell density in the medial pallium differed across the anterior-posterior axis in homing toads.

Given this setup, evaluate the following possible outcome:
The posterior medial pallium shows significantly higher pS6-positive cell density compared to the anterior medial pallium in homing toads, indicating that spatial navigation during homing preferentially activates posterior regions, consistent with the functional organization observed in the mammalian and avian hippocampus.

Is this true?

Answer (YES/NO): NO